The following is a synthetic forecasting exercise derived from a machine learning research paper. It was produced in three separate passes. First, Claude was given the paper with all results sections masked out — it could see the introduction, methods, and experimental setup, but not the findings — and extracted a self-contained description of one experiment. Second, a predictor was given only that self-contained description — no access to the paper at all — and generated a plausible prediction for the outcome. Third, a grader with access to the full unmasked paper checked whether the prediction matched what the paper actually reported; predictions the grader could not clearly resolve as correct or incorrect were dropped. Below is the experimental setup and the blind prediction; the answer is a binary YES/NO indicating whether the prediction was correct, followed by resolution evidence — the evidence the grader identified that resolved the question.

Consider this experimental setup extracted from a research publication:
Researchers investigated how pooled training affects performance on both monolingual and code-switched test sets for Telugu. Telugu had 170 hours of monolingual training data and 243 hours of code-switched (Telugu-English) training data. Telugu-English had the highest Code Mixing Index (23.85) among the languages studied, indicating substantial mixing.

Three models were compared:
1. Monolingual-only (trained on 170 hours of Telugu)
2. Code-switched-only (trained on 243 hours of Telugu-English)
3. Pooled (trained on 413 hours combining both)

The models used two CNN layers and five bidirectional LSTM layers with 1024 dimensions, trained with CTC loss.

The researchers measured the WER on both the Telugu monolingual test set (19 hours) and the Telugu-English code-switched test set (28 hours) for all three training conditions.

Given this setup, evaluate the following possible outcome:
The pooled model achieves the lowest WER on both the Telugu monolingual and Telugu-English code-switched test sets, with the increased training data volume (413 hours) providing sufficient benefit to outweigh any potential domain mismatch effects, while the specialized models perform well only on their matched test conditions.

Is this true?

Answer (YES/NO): YES